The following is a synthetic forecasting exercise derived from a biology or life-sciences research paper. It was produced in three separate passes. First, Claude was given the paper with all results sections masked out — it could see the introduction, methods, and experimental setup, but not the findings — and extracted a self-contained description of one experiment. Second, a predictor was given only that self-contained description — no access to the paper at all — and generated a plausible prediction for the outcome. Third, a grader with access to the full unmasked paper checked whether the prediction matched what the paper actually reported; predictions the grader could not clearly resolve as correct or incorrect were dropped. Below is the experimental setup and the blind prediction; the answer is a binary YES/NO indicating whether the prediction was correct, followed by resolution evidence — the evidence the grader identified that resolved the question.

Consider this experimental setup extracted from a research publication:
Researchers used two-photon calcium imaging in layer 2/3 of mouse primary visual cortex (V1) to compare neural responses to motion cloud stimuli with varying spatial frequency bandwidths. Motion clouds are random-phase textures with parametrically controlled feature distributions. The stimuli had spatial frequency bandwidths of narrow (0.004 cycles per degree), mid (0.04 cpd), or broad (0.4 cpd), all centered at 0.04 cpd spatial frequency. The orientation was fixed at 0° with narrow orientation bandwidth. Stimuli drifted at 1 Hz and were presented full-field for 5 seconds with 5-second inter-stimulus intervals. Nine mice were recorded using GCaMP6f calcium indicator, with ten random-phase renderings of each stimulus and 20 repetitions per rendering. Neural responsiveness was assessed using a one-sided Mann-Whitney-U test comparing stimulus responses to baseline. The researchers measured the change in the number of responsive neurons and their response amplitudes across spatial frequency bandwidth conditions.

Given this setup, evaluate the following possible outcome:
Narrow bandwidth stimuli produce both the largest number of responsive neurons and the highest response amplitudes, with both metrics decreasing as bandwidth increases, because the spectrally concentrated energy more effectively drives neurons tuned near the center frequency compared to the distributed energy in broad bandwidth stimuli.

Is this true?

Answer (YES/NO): NO